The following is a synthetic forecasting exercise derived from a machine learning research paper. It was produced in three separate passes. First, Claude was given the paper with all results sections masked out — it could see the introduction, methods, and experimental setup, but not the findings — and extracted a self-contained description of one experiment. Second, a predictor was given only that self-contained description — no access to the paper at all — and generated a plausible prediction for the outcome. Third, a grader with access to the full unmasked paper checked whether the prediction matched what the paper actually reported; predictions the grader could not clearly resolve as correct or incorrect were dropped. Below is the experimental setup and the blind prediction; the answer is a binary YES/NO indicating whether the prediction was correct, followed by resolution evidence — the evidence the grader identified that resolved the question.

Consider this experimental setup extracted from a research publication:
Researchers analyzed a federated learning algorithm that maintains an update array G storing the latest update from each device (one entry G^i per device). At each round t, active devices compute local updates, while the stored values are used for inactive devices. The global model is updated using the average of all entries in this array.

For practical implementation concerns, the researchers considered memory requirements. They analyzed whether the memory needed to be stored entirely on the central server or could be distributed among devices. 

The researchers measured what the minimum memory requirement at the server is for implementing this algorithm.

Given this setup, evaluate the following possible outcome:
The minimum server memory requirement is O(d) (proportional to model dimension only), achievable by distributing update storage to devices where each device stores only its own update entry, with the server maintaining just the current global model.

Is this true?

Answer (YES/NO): YES